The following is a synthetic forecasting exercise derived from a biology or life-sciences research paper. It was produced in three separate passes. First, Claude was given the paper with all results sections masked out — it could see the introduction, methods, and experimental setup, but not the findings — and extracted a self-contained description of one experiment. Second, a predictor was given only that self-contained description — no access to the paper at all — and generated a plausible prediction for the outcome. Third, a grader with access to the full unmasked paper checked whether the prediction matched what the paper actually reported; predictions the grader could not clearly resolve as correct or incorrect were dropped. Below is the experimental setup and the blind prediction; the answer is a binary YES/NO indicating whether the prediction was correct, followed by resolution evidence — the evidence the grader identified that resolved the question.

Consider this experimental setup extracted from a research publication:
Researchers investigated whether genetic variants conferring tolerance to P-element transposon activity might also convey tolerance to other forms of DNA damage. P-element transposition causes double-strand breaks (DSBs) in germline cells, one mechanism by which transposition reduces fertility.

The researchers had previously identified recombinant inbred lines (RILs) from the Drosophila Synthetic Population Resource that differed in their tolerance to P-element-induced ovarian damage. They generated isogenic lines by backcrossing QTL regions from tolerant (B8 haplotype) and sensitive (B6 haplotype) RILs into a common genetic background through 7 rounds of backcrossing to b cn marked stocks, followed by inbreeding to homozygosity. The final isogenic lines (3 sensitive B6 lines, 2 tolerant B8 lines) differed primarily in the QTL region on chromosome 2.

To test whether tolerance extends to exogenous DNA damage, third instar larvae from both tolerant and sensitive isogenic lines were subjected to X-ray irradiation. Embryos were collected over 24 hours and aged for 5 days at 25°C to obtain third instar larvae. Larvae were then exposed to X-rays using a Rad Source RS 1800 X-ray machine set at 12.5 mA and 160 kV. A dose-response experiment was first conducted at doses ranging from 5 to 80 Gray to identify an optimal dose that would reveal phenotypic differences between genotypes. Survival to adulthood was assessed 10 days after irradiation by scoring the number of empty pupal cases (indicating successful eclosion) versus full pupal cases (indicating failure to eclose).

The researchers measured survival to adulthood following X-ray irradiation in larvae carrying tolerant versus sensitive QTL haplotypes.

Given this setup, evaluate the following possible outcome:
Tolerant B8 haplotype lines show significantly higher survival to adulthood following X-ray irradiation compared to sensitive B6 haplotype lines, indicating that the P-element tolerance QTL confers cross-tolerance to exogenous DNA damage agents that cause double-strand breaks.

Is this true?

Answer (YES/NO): YES